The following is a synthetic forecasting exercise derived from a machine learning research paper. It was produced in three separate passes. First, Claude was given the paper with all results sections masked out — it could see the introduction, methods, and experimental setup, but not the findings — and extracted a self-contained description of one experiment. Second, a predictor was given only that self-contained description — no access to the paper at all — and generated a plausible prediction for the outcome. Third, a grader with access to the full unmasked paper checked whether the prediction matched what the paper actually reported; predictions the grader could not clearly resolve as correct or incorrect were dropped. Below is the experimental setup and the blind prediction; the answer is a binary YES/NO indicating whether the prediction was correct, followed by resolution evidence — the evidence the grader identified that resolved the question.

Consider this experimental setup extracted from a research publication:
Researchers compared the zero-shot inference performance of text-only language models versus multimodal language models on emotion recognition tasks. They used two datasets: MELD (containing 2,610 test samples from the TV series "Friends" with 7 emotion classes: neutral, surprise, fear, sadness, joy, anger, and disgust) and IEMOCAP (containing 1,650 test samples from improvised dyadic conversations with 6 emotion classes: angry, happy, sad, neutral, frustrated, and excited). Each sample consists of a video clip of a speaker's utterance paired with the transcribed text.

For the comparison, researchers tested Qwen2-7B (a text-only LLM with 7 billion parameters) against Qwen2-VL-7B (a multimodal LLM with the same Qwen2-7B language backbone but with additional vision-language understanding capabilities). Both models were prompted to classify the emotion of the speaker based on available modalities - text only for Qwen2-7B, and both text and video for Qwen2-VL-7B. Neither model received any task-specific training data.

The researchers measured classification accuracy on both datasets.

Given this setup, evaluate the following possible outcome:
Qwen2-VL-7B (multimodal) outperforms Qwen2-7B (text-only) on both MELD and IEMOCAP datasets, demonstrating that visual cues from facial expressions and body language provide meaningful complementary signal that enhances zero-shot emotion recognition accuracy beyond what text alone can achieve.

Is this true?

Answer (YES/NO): NO